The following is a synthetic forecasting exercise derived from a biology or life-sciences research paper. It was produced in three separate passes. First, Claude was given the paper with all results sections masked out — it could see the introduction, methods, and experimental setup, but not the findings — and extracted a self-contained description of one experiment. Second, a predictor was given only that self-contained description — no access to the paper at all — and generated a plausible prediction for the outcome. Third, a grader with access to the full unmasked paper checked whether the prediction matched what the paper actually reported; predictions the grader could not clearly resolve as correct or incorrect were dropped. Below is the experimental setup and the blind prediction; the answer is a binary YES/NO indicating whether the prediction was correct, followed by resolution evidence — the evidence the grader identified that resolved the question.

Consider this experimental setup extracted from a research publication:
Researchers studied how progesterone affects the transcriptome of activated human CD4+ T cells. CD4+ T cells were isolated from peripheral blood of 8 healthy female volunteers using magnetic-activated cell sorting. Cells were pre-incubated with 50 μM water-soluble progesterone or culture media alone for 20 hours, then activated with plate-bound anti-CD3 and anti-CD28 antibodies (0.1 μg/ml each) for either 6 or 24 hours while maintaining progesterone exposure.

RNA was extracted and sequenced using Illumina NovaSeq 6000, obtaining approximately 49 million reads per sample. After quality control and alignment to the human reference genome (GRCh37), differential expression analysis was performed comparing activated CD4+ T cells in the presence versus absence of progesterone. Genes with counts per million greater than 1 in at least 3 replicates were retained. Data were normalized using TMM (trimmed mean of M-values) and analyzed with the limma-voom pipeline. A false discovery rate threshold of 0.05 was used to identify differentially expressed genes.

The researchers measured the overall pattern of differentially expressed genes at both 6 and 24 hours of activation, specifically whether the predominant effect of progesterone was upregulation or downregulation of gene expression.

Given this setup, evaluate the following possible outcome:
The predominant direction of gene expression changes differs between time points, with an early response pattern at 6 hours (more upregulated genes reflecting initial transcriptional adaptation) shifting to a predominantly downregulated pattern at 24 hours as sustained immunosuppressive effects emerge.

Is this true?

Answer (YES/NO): NO